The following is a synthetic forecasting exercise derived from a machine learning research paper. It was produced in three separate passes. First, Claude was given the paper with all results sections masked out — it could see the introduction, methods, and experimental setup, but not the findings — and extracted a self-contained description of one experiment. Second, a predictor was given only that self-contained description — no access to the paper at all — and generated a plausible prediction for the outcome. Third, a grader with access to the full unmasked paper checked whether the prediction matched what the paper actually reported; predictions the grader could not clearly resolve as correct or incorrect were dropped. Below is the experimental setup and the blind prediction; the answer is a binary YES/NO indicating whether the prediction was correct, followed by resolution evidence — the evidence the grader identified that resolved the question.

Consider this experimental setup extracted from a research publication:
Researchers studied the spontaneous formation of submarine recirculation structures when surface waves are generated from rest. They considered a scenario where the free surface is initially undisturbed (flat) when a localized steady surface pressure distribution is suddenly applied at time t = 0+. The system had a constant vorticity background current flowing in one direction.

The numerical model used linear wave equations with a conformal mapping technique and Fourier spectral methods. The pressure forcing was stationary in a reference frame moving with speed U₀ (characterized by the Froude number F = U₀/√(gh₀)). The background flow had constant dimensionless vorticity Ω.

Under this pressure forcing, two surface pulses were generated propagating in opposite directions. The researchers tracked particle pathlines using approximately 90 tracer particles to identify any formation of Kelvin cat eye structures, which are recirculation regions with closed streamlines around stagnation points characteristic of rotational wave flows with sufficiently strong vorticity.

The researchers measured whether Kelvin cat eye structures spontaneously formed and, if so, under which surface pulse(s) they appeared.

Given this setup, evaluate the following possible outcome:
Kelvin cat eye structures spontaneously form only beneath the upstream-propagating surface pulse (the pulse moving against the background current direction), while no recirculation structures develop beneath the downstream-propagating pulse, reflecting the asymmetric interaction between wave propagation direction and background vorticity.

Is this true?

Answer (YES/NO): NO